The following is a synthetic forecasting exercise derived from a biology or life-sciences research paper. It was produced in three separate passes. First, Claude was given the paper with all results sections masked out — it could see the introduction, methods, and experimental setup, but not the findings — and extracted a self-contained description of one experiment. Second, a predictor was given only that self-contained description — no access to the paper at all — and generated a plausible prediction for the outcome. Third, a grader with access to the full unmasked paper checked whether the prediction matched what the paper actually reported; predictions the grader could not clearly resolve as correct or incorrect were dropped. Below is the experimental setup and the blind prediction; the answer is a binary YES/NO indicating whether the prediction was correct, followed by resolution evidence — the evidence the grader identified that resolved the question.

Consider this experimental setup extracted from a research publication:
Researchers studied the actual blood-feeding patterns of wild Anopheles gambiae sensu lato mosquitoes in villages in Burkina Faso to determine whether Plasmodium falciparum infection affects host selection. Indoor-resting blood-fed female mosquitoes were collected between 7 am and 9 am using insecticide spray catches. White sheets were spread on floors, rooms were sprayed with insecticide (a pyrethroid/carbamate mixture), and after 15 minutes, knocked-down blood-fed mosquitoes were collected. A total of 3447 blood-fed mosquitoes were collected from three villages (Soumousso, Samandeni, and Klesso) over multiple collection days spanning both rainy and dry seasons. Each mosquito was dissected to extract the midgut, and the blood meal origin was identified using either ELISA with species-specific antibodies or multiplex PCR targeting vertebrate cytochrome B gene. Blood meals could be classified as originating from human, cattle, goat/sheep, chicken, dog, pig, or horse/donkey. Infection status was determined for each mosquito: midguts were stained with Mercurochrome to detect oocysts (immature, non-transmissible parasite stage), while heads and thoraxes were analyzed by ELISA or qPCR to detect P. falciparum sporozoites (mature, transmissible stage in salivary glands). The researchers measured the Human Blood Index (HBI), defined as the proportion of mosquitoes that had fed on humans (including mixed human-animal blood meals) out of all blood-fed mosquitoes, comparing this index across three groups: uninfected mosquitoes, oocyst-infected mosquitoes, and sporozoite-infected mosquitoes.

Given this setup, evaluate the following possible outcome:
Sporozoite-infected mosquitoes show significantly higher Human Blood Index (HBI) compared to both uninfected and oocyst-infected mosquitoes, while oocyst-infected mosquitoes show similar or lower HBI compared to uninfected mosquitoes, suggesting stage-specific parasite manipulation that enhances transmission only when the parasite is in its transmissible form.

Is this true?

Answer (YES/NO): YES